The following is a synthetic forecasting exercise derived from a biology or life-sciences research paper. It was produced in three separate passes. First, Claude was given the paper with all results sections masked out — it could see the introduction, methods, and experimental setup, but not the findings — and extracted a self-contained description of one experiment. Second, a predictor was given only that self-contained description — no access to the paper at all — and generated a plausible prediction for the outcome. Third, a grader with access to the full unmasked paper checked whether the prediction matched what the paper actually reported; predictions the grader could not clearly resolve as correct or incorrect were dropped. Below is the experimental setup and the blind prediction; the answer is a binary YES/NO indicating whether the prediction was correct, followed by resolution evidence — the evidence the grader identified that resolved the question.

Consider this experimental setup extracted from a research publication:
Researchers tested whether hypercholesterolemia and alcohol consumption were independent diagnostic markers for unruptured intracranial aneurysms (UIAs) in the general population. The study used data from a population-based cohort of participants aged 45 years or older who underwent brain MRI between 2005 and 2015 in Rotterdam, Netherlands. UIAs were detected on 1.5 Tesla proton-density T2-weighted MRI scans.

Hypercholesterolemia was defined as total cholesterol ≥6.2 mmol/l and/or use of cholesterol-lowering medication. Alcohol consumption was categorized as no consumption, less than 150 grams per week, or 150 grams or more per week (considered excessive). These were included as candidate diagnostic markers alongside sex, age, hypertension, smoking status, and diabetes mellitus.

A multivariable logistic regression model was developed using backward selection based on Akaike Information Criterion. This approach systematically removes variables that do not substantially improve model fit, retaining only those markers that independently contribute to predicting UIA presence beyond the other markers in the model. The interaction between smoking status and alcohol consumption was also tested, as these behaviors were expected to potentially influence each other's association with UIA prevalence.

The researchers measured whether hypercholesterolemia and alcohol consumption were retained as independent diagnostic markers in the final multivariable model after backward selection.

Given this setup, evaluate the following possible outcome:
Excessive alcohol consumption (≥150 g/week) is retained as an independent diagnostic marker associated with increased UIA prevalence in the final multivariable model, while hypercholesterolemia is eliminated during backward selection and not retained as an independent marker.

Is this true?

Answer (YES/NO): NO